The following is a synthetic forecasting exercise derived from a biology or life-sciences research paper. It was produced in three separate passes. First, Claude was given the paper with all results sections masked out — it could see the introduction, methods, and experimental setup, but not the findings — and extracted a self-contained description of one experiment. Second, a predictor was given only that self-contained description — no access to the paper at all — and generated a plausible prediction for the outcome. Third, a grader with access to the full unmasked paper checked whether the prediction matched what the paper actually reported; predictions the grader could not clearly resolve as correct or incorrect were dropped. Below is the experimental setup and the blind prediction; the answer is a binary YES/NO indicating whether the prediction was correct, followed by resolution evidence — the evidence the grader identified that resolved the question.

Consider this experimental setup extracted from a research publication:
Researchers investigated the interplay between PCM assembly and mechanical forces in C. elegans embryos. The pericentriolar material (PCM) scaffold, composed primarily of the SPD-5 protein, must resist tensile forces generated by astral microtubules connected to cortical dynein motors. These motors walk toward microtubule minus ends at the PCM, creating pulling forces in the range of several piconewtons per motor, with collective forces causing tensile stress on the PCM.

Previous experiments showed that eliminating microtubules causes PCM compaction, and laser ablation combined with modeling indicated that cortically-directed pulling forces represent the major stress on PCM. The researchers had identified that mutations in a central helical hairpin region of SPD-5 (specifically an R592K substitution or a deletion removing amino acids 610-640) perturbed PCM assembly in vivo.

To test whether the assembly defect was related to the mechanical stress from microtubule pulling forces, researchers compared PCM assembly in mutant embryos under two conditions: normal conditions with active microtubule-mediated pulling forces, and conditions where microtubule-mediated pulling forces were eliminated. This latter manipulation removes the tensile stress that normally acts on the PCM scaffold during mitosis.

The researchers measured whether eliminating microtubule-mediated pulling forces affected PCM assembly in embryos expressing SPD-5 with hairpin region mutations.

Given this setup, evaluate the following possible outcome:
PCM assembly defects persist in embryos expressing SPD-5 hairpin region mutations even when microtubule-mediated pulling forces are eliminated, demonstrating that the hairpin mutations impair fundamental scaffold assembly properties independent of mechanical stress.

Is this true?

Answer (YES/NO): YES